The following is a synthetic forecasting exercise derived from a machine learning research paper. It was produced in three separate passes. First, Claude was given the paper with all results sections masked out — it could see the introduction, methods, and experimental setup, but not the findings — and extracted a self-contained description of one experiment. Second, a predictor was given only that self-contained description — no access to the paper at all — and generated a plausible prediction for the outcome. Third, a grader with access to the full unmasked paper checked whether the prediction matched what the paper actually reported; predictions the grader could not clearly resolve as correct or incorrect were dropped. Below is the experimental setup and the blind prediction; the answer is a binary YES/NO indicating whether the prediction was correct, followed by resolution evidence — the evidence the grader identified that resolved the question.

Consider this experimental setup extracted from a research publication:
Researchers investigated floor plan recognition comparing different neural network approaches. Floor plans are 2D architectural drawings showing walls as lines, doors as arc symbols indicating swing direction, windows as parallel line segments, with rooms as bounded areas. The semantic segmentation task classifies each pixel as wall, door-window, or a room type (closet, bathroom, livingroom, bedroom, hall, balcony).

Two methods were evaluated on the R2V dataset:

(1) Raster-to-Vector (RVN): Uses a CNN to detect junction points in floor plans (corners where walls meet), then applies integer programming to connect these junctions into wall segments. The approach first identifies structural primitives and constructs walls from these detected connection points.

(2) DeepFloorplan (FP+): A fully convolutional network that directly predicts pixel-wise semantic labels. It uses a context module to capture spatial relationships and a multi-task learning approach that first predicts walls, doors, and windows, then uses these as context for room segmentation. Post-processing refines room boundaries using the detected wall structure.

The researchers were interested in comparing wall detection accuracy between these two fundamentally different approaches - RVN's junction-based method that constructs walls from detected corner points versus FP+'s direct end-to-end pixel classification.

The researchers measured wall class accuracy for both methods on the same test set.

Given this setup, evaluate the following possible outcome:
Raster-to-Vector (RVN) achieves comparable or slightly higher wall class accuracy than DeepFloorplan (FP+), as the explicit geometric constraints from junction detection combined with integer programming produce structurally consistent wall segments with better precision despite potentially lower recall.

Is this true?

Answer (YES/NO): NO